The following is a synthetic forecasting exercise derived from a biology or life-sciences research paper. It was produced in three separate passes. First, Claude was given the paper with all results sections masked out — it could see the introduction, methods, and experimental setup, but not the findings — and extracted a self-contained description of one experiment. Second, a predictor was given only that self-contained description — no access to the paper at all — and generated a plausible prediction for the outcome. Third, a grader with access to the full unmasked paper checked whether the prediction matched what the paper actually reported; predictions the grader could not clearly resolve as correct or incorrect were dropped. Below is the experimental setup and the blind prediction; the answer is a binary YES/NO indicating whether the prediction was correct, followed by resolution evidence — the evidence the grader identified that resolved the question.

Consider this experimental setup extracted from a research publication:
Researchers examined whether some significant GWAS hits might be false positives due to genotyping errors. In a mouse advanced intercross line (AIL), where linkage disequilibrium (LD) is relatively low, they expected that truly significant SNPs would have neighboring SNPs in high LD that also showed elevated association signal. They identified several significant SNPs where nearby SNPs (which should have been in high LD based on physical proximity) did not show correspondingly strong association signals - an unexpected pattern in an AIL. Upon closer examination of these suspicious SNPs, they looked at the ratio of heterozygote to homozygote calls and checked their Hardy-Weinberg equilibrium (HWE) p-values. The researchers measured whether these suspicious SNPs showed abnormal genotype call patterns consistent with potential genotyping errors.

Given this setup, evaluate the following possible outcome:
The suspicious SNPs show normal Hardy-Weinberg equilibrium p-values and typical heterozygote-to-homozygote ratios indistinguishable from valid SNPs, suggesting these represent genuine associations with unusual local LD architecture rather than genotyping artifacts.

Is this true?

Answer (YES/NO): NO